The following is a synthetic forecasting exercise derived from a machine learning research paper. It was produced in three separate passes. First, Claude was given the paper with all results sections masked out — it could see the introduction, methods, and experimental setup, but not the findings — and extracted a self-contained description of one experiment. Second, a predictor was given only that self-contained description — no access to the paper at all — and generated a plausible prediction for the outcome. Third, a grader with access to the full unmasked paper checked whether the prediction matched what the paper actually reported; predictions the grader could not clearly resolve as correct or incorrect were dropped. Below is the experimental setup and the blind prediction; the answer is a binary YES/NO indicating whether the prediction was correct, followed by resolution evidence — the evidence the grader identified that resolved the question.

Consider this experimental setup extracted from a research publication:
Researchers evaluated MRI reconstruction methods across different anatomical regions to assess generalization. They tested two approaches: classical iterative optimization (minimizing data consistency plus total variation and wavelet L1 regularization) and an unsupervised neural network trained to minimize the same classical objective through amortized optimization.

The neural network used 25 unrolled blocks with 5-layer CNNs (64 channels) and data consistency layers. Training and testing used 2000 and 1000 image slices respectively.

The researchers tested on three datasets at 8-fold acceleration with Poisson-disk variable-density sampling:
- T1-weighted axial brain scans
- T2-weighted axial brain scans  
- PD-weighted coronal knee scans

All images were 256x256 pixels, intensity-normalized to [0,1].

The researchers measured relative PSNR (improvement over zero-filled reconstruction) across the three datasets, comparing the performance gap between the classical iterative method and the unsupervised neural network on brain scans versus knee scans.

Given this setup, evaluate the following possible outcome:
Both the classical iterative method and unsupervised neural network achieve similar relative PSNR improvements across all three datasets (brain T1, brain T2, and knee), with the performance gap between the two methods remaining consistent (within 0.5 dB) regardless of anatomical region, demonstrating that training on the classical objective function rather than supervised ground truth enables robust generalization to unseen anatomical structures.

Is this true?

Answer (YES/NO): NO